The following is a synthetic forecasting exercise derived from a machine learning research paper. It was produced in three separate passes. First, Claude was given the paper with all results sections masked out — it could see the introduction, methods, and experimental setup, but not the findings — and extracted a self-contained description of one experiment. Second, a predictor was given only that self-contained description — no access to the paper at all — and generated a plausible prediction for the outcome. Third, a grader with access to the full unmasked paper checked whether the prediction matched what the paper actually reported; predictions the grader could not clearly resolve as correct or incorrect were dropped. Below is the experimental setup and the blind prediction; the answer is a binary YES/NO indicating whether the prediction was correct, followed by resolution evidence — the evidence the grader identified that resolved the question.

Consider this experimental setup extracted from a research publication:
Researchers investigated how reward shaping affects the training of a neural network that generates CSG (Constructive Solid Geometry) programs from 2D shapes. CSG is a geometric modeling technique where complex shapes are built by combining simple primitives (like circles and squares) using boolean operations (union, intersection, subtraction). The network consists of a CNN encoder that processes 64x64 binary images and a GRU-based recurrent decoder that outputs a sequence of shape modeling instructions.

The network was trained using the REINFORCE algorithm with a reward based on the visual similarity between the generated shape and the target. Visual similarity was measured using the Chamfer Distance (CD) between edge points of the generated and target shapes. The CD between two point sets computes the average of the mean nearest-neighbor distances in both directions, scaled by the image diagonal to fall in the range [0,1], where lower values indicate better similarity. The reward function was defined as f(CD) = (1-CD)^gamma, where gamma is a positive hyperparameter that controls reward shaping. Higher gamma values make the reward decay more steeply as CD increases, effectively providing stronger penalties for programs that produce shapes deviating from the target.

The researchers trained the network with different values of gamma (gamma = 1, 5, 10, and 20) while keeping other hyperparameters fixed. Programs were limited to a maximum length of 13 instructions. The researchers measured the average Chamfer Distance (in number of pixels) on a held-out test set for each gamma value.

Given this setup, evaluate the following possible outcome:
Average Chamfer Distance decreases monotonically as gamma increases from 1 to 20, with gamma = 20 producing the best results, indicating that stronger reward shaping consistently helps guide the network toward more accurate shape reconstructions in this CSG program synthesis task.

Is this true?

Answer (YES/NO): YES